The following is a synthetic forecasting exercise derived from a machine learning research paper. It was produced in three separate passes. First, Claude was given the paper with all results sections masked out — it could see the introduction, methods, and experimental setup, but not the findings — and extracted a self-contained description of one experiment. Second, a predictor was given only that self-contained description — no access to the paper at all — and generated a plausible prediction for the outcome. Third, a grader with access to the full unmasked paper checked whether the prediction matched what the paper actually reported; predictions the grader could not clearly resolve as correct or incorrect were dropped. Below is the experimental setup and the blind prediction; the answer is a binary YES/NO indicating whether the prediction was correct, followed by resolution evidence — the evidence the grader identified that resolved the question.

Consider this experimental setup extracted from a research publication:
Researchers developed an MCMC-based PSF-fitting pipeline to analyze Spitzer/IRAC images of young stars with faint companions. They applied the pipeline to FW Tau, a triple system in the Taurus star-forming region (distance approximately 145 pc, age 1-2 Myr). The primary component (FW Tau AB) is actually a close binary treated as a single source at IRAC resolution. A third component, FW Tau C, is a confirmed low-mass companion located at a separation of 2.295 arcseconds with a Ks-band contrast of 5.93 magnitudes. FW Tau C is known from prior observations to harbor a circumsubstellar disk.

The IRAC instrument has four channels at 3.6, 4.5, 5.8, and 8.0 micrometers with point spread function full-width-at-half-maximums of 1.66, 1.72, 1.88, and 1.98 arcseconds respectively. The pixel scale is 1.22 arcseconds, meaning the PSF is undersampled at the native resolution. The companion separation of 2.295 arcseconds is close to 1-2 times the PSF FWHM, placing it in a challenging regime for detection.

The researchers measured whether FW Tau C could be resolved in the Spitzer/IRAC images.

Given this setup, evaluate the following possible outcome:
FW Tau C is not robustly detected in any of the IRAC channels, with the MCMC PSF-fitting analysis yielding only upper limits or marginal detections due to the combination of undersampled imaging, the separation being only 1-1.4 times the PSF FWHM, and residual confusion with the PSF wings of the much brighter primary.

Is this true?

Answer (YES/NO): NO